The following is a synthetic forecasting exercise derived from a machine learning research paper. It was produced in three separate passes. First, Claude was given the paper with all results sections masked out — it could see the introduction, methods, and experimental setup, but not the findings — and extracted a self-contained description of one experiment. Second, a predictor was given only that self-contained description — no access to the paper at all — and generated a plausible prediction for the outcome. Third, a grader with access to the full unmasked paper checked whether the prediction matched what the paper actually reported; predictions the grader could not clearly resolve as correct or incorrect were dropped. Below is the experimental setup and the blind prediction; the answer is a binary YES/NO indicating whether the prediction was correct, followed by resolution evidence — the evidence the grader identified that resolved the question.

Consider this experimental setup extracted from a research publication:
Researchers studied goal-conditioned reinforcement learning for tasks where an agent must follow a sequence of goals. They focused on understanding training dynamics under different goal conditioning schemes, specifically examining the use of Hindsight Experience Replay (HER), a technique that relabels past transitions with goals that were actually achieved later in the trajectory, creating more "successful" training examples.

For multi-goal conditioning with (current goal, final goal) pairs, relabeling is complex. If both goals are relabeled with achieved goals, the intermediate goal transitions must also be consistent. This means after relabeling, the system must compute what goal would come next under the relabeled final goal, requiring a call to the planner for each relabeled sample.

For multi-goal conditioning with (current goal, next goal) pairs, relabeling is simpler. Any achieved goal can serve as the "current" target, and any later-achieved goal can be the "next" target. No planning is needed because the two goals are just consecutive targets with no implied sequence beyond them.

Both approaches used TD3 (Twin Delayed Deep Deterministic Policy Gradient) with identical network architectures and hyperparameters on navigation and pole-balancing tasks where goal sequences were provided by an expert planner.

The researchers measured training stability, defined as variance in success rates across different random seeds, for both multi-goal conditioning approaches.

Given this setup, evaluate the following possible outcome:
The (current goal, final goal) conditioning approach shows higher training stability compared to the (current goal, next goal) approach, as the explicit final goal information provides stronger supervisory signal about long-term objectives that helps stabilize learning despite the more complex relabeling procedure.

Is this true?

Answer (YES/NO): NO